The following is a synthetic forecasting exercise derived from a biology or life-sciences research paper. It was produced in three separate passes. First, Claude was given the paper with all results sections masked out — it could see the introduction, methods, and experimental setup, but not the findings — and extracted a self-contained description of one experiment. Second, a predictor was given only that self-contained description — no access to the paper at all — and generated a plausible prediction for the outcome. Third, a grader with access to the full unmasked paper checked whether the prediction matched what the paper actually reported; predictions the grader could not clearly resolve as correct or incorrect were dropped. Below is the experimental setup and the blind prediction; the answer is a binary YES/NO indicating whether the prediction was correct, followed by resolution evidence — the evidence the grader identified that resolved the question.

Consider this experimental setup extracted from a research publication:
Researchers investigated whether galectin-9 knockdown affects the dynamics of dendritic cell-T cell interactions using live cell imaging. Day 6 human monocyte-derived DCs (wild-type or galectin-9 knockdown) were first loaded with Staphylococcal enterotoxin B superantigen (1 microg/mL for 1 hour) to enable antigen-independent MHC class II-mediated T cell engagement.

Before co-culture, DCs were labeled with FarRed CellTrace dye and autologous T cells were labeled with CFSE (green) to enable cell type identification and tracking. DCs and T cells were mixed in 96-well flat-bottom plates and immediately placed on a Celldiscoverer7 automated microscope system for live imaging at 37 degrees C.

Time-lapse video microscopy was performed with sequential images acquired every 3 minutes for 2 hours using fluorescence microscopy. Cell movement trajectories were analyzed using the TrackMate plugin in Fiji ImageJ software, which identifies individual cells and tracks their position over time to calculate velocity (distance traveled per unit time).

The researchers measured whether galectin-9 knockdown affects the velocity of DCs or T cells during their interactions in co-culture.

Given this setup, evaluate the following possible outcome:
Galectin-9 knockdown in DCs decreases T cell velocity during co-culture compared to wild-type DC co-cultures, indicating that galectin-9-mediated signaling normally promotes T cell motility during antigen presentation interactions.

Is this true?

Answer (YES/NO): NO